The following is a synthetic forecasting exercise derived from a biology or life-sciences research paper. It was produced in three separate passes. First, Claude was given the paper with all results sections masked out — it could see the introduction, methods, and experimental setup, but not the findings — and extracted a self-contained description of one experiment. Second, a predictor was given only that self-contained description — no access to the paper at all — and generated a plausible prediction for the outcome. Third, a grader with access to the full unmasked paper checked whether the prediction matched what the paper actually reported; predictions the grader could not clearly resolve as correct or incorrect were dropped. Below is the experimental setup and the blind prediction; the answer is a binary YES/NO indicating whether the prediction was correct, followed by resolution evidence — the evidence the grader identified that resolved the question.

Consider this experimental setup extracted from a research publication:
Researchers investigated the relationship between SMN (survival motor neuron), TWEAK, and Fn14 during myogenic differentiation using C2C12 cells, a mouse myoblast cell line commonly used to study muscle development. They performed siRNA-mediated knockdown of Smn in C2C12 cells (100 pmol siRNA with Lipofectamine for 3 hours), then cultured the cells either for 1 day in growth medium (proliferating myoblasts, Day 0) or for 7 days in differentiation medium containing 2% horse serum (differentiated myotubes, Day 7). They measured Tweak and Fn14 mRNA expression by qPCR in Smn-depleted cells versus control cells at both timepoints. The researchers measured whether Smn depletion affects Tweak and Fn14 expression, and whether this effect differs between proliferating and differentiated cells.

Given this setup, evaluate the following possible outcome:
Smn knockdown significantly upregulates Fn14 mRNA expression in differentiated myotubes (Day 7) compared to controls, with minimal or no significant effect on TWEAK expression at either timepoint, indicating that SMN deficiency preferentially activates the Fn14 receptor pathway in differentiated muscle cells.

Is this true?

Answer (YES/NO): NO